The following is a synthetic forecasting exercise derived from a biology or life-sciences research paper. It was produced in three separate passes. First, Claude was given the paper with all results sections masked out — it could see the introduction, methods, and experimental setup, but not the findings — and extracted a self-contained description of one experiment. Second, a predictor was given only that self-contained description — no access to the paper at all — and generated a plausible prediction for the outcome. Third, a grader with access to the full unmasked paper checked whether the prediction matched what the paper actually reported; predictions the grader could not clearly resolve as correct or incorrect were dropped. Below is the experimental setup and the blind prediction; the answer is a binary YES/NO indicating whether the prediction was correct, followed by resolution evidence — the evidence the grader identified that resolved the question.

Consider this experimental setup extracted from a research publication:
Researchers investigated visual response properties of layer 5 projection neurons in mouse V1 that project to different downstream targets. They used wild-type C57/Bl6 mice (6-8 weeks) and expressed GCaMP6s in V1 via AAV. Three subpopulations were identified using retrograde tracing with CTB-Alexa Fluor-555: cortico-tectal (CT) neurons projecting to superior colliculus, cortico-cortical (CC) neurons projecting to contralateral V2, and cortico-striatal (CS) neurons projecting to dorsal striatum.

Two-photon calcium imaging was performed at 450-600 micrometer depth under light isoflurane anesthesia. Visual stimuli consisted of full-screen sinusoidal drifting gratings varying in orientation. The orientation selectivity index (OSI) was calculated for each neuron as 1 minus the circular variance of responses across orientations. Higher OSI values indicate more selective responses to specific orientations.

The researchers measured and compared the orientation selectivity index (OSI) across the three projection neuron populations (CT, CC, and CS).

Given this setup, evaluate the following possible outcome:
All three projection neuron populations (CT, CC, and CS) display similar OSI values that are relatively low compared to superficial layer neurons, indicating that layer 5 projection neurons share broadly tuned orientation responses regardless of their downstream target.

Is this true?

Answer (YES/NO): NO